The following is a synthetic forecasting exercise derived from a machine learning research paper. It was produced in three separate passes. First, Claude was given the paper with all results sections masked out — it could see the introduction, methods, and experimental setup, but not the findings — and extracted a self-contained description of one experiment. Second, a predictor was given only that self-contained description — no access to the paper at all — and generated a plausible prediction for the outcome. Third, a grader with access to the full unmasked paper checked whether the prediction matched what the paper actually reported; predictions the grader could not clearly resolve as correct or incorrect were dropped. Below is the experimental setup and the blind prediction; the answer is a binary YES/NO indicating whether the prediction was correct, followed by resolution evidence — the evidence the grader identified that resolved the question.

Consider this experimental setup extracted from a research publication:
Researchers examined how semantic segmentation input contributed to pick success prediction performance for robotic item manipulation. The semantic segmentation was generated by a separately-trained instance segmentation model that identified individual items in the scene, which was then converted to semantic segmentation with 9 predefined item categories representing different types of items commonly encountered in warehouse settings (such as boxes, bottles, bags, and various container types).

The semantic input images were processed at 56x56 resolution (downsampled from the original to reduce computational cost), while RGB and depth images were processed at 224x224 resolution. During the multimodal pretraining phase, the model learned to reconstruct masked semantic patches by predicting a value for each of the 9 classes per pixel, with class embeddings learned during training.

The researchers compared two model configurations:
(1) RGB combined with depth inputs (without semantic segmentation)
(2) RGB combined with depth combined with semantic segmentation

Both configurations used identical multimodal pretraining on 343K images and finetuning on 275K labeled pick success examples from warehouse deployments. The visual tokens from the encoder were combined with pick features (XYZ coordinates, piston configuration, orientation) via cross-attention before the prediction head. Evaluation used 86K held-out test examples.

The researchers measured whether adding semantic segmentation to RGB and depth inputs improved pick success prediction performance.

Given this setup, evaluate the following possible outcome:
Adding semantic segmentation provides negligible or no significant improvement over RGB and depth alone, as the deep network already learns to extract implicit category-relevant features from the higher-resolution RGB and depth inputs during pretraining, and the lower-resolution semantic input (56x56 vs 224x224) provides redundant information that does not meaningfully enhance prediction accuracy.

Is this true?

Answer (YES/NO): YES